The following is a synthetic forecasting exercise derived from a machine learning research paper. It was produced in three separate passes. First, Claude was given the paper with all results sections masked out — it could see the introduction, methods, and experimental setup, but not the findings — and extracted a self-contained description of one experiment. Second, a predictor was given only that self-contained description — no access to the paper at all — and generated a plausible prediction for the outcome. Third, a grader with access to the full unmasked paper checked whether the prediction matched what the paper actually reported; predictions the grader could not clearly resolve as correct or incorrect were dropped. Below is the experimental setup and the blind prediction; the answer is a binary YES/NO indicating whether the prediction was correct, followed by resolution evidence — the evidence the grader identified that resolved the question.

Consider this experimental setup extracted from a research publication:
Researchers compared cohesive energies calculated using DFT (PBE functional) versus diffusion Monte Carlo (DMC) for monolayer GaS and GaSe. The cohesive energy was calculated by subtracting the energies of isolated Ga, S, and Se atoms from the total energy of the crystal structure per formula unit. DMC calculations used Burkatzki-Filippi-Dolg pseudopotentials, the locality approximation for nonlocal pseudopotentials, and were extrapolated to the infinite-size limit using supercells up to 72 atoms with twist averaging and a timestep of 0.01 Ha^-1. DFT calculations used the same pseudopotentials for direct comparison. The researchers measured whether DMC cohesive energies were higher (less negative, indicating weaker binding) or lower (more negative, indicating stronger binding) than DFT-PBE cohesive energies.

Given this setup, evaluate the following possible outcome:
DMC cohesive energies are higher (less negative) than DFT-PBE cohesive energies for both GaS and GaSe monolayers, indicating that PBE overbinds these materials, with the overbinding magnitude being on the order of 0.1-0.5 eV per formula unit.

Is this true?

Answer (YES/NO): YES